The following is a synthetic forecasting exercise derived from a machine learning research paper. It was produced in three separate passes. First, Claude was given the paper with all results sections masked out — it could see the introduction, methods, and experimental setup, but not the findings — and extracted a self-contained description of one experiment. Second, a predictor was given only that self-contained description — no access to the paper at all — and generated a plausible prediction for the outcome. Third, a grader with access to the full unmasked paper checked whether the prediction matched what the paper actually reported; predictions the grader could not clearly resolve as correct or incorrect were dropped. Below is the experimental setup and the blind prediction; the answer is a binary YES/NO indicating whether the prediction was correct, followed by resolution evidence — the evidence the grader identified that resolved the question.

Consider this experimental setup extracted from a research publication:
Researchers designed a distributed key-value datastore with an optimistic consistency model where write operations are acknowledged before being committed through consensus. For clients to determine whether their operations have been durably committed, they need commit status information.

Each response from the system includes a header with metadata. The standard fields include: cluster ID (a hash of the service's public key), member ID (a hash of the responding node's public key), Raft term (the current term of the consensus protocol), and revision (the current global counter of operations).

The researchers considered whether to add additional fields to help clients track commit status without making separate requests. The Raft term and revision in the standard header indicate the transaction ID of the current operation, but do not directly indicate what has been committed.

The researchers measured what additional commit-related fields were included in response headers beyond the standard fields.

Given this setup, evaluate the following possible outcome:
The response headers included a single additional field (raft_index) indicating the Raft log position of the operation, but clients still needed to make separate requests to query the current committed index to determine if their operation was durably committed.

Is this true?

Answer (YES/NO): NO